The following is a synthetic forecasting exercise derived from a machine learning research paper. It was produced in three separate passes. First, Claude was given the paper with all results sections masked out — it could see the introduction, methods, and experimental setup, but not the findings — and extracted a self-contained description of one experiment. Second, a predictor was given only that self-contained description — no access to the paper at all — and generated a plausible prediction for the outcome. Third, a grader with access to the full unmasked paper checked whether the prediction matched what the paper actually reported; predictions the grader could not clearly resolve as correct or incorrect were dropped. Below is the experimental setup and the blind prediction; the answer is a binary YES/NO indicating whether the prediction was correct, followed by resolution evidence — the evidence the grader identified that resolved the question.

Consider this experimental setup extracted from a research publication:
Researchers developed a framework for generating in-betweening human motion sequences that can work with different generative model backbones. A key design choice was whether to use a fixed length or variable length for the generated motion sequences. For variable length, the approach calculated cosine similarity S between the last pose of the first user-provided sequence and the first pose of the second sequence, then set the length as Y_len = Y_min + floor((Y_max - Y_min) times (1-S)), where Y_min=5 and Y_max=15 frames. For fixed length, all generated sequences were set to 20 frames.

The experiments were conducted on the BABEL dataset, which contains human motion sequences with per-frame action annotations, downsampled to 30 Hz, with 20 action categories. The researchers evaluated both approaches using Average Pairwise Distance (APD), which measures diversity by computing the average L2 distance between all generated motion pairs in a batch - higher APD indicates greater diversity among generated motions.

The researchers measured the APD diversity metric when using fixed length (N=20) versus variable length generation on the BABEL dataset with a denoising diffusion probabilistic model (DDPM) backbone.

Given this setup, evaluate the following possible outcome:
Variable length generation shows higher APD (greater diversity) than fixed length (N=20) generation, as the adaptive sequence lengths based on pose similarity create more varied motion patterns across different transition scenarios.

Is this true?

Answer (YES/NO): YES